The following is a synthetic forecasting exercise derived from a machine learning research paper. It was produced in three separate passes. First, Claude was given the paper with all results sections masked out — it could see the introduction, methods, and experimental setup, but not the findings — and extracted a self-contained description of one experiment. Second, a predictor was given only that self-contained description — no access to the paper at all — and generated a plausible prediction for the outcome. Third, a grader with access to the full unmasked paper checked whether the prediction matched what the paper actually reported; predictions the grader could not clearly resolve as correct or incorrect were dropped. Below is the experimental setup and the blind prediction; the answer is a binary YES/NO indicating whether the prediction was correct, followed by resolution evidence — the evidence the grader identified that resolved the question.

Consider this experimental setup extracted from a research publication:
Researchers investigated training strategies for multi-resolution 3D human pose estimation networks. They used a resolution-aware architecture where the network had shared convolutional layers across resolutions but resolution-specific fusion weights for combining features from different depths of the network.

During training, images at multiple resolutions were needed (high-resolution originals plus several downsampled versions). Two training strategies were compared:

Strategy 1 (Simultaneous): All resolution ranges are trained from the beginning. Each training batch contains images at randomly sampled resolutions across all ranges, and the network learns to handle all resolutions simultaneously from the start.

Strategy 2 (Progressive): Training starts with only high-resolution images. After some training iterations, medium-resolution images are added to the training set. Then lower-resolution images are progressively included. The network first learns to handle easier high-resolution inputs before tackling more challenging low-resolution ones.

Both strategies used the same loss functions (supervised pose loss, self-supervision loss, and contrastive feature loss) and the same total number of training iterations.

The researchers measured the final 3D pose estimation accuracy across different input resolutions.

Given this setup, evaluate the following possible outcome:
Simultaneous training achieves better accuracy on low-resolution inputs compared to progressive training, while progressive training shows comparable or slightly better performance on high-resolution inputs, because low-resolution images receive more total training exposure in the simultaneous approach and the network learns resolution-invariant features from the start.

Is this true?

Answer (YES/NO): NO